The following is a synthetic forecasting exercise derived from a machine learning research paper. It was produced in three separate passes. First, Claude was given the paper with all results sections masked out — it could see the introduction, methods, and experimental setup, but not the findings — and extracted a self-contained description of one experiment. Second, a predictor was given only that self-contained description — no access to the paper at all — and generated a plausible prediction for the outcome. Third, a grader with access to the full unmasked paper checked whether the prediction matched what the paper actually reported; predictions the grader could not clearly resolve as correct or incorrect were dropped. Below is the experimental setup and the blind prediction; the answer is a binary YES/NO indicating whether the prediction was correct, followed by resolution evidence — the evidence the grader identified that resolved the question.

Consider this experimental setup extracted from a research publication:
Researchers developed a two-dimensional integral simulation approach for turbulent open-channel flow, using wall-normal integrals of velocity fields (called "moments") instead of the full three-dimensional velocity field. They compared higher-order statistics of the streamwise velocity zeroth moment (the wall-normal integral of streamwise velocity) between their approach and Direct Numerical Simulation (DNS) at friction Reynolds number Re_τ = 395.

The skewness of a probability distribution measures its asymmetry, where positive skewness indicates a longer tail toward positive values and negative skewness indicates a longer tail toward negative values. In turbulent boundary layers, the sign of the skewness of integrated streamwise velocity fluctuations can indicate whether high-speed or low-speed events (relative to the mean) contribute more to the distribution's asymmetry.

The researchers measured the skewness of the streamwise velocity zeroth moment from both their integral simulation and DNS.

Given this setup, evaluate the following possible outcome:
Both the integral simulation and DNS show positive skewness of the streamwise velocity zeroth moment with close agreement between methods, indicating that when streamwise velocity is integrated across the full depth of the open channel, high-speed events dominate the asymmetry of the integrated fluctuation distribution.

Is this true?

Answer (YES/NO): NO